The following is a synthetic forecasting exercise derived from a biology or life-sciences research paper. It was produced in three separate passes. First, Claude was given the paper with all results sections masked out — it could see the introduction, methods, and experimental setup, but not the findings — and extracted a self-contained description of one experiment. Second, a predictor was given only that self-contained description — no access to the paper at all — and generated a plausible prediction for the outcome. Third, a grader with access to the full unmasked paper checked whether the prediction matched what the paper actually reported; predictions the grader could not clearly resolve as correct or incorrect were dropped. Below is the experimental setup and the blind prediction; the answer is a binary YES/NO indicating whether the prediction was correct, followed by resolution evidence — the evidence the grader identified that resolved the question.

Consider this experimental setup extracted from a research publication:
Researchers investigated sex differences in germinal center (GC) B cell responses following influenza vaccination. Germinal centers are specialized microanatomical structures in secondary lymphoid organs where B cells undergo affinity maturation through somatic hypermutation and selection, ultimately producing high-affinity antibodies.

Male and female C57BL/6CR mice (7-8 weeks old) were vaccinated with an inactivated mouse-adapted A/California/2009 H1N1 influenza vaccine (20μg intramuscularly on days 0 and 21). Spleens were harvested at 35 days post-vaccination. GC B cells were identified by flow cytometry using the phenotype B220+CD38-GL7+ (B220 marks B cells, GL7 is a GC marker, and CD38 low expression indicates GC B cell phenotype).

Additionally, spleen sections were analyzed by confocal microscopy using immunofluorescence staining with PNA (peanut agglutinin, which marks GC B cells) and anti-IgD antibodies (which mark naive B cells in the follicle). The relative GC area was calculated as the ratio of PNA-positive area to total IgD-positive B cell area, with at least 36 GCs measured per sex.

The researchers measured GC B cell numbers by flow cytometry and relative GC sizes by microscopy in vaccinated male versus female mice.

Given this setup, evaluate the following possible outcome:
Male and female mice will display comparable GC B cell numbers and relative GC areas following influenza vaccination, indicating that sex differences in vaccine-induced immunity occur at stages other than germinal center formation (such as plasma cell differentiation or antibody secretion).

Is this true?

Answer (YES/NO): NO